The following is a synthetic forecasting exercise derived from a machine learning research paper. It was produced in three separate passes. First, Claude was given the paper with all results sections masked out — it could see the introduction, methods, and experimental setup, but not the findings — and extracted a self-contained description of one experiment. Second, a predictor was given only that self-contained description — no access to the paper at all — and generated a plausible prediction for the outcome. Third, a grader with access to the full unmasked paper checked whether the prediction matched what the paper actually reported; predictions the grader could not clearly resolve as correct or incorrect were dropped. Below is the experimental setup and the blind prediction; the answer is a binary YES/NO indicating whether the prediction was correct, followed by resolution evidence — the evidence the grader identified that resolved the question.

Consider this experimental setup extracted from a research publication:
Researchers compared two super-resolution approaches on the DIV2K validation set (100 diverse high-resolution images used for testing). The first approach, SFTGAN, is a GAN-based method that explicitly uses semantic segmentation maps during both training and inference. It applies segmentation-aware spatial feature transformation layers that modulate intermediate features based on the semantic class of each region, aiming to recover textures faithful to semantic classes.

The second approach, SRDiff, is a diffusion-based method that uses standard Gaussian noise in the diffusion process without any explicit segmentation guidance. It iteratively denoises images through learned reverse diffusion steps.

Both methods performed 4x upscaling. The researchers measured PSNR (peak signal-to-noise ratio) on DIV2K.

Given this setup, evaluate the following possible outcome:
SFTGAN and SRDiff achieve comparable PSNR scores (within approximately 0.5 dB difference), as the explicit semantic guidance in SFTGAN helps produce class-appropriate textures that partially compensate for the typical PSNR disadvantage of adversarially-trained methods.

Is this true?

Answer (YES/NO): NO